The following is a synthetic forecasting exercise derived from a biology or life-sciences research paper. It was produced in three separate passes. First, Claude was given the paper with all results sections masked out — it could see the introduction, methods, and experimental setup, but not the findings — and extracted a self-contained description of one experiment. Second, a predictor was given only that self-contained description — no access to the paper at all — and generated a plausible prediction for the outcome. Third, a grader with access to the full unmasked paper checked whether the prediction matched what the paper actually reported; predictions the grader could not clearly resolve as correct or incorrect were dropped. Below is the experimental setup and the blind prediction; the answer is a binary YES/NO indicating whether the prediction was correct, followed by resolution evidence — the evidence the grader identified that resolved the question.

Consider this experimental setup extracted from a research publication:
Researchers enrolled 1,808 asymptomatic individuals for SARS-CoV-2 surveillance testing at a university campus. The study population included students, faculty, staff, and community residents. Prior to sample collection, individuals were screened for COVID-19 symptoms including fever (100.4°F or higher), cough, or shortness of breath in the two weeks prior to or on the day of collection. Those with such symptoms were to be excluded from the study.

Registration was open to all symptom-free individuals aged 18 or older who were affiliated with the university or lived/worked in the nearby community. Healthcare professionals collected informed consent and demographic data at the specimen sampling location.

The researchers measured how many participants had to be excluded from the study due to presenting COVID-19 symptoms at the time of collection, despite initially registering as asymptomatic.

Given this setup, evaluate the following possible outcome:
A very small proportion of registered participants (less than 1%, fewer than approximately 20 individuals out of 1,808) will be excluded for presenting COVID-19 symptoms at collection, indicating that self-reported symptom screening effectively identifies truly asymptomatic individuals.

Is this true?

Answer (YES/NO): YES